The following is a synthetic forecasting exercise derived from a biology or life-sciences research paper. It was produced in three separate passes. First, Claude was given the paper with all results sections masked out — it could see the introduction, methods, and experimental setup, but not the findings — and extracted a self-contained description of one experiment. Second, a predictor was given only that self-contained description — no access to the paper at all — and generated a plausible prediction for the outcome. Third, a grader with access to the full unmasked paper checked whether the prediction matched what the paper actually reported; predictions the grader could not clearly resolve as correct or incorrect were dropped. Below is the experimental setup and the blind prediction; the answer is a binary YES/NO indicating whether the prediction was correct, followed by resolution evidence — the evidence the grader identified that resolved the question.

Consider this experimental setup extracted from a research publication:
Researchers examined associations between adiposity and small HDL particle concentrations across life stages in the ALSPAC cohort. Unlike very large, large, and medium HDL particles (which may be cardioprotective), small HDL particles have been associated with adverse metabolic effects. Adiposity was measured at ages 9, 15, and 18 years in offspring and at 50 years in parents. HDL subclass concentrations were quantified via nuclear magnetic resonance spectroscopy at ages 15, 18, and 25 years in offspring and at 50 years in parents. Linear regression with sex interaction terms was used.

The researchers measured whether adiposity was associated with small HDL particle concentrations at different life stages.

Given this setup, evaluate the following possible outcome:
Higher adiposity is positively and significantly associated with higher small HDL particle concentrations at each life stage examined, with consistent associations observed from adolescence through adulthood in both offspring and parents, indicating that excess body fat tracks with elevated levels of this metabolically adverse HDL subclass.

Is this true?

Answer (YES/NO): NO